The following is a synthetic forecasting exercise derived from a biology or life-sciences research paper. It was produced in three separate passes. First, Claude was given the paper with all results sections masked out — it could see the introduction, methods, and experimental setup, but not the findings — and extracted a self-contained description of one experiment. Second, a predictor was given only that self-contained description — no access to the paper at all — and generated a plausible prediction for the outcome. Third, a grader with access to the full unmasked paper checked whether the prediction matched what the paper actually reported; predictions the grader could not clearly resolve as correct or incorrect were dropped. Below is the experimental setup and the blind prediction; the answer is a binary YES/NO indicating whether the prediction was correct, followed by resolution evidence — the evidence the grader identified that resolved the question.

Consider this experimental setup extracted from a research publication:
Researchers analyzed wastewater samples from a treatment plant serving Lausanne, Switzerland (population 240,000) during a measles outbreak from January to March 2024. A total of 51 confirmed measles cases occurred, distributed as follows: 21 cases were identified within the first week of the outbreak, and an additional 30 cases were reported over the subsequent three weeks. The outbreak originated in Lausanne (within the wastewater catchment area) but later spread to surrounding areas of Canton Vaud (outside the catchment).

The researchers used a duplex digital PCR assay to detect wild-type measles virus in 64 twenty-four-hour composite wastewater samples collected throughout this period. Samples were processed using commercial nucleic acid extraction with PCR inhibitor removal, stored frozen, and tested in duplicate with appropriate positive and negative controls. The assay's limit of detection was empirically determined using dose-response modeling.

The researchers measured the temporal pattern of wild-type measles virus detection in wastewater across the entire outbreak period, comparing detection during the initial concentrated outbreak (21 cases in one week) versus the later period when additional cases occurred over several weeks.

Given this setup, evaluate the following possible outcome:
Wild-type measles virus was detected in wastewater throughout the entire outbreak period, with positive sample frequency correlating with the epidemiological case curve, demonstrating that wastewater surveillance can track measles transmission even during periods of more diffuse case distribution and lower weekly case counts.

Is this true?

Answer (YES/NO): NO